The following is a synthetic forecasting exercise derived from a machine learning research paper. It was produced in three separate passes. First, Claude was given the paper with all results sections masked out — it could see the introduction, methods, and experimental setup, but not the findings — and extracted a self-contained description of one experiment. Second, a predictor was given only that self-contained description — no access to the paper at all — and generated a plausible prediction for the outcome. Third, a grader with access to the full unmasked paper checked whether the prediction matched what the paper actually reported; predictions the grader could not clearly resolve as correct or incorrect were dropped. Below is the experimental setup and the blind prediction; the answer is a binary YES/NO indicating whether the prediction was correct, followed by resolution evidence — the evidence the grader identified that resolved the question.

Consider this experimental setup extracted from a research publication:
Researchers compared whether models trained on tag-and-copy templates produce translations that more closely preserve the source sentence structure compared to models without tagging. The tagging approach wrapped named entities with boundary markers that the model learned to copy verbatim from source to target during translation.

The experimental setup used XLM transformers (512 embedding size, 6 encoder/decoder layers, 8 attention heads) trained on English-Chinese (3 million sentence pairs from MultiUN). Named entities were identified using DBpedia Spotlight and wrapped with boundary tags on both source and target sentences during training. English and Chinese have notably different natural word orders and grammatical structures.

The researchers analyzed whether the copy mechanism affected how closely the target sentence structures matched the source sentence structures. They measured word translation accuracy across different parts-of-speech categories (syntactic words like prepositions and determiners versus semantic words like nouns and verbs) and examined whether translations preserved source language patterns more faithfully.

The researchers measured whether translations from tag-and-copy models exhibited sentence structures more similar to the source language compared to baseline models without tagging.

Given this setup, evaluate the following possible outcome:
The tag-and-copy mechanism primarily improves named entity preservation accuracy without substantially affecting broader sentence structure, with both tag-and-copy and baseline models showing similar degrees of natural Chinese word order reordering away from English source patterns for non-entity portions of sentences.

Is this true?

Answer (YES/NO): NO